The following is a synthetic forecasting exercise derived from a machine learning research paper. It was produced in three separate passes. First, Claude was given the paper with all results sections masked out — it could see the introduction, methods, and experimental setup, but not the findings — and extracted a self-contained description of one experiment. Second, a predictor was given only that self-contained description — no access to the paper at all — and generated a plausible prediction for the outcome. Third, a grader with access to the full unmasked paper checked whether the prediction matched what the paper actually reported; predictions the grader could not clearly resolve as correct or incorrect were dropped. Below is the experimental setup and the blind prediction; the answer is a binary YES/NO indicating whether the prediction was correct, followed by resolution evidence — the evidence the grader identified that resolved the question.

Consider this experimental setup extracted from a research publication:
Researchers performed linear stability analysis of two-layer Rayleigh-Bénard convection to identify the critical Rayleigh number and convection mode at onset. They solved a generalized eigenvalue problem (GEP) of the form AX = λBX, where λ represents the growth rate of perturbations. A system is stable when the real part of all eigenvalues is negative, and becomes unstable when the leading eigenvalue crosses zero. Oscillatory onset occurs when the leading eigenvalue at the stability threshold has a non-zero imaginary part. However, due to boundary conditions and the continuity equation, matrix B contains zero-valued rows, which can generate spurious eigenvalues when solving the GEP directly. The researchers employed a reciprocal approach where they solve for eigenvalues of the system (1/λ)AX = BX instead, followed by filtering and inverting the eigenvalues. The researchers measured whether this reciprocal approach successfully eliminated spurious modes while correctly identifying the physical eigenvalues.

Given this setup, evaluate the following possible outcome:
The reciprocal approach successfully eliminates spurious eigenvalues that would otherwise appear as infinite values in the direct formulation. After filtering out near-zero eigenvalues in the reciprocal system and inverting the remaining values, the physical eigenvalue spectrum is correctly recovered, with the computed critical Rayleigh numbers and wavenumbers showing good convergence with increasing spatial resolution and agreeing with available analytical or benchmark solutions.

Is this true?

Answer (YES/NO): YES